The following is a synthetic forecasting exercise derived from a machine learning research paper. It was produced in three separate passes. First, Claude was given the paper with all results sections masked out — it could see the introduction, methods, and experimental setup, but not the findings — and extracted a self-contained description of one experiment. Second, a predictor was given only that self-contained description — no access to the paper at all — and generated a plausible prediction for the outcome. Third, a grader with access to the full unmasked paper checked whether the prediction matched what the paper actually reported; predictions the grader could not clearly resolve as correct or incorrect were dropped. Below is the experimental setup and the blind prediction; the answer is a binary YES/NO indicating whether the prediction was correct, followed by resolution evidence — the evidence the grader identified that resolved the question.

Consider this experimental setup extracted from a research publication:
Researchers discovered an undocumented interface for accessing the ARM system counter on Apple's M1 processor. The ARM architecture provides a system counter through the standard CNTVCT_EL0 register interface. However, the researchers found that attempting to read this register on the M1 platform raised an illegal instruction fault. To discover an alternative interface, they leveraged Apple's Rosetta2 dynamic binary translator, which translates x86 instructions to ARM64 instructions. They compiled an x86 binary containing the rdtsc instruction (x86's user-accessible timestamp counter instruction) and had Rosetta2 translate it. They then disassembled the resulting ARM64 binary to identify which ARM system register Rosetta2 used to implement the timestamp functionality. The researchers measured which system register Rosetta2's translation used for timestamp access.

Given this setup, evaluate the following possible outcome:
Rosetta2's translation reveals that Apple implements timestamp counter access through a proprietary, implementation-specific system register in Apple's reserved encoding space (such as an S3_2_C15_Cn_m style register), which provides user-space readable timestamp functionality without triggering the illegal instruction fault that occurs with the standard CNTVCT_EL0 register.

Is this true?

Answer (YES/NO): YES